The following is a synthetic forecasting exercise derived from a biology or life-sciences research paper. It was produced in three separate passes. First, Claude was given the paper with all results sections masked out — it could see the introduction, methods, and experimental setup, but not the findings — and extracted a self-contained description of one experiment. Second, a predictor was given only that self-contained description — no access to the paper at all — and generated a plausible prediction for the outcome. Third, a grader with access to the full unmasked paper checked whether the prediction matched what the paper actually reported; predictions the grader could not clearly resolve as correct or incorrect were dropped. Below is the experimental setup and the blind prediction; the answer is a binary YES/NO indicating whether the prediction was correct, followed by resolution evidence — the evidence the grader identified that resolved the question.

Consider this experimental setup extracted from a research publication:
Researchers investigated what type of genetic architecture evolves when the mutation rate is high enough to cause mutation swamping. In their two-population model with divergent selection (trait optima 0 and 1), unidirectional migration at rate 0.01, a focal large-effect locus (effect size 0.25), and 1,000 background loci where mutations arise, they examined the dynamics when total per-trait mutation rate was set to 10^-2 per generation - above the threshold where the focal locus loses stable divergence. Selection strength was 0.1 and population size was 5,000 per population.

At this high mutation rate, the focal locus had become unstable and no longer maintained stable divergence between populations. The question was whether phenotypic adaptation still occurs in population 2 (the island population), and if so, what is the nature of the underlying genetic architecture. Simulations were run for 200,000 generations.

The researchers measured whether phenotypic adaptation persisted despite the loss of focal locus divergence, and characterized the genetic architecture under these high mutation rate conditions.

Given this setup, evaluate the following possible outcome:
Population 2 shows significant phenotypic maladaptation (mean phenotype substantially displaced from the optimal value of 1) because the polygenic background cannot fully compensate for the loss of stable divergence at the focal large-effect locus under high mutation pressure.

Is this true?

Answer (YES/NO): NO